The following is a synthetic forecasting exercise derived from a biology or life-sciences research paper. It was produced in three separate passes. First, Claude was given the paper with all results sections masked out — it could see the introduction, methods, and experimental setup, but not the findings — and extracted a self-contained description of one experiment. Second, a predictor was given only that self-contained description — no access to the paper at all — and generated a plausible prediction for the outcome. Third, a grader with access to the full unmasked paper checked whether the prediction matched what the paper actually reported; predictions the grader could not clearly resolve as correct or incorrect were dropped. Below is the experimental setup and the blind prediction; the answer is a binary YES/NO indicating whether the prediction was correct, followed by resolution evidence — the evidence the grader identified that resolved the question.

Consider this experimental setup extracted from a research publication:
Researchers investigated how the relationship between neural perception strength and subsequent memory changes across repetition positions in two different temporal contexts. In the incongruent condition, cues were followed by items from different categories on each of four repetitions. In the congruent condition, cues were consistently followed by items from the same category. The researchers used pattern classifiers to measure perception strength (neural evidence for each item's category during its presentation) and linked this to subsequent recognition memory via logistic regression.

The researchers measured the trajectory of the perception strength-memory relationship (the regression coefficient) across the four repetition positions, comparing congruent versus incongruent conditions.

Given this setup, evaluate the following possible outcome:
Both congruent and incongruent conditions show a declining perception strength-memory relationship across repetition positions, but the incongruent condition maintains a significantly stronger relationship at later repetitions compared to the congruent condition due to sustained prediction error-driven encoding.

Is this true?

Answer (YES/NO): NO